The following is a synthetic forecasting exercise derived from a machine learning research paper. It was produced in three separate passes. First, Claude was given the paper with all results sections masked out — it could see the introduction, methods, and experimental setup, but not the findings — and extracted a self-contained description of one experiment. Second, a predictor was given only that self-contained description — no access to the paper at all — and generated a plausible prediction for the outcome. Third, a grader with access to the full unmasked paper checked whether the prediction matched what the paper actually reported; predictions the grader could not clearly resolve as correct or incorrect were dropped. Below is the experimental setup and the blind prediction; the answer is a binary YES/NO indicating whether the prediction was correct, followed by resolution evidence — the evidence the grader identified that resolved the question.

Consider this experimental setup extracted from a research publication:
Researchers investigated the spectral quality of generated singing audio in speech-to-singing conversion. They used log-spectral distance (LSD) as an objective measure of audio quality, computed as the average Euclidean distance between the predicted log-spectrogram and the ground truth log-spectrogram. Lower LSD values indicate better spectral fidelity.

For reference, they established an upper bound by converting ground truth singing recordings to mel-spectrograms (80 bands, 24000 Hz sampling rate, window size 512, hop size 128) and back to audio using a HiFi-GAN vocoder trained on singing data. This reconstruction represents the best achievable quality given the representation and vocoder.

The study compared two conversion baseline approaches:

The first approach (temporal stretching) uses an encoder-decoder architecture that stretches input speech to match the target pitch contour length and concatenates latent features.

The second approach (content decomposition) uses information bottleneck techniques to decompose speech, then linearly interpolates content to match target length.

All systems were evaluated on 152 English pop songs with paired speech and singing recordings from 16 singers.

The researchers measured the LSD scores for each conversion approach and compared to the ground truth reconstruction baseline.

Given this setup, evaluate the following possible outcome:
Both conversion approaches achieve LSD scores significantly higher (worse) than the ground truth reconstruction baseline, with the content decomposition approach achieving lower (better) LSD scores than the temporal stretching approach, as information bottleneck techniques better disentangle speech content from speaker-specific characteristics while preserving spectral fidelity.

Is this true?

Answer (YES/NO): YES